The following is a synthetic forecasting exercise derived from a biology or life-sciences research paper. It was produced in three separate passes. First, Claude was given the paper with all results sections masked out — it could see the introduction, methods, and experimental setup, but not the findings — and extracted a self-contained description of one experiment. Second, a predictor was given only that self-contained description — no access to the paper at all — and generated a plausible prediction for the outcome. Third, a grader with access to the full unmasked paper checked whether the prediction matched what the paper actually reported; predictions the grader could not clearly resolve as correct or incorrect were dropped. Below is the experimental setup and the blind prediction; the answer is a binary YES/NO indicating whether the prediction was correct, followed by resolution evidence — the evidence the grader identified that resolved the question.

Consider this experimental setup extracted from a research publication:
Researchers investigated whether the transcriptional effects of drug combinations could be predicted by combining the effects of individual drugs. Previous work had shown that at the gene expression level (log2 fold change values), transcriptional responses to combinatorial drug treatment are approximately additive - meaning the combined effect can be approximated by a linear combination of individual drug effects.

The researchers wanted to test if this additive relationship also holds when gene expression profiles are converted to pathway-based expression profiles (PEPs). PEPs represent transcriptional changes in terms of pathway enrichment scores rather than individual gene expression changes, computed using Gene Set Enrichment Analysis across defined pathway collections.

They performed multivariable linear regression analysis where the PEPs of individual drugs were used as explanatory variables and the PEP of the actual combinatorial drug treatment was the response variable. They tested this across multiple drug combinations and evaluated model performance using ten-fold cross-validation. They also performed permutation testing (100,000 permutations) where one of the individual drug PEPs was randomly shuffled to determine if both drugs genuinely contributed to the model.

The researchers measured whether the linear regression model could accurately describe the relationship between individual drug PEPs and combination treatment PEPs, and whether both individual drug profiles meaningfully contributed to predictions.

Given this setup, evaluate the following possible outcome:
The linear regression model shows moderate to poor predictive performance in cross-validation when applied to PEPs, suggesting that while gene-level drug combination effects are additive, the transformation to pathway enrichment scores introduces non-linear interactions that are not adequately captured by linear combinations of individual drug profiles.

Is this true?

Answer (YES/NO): NO